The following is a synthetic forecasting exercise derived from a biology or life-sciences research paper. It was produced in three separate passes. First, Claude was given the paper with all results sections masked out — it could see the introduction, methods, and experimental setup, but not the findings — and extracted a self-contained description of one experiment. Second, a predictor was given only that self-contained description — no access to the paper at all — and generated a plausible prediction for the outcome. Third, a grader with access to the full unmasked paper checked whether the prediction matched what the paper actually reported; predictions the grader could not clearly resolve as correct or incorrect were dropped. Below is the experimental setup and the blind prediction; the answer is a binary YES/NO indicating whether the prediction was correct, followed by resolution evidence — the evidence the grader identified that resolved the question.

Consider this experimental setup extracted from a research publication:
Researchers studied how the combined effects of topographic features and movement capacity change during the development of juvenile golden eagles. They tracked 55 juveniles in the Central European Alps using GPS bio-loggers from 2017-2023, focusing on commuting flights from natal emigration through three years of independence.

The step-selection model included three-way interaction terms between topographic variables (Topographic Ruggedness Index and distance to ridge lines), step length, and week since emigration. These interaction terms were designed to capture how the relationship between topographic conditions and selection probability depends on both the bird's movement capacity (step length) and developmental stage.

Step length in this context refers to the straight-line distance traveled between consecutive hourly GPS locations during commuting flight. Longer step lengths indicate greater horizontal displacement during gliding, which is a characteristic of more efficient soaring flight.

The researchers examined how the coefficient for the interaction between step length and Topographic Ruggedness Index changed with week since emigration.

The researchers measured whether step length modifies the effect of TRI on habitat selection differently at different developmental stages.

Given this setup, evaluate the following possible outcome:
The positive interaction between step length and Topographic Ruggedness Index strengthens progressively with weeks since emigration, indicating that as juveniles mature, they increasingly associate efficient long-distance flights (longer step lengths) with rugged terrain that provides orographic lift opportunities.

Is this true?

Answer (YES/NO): NO